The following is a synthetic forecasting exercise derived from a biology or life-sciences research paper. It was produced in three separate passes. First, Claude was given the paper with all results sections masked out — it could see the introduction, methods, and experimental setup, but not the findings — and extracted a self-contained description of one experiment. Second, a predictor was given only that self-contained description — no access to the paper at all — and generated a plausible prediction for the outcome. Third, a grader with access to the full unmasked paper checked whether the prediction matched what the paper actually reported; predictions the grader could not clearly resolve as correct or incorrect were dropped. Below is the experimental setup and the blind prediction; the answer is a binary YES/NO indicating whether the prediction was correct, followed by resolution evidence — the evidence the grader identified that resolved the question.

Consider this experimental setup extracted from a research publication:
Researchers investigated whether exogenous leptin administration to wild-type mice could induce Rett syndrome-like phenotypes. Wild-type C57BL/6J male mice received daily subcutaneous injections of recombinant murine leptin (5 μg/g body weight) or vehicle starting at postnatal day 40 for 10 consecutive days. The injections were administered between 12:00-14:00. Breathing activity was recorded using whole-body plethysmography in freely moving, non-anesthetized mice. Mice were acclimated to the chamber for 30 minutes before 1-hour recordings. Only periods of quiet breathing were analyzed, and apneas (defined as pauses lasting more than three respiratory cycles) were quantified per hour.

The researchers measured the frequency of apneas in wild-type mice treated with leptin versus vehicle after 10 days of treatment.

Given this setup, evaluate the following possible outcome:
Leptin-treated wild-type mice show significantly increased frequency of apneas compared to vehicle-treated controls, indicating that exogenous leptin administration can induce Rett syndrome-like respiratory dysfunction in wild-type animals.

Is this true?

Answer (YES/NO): YES